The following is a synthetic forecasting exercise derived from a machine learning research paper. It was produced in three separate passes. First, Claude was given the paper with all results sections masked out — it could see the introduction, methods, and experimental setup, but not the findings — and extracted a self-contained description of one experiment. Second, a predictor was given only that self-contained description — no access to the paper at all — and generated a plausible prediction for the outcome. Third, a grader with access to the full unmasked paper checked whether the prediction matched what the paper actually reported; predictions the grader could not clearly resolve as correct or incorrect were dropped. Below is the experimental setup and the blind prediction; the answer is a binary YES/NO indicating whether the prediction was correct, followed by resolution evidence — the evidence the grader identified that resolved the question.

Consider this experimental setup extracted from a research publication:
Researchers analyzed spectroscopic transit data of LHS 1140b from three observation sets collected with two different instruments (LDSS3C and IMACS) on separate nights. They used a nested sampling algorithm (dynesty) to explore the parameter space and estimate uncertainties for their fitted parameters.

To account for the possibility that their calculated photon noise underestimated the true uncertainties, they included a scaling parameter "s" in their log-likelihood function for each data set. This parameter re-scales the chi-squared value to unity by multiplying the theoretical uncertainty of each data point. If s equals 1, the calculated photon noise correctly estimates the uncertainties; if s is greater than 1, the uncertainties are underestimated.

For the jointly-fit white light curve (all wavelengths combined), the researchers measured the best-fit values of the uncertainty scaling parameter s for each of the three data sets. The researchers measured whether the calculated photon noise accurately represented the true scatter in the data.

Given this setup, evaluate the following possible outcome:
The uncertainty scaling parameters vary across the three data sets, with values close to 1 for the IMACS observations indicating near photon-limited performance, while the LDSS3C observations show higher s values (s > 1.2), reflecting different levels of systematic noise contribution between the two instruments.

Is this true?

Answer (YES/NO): NO